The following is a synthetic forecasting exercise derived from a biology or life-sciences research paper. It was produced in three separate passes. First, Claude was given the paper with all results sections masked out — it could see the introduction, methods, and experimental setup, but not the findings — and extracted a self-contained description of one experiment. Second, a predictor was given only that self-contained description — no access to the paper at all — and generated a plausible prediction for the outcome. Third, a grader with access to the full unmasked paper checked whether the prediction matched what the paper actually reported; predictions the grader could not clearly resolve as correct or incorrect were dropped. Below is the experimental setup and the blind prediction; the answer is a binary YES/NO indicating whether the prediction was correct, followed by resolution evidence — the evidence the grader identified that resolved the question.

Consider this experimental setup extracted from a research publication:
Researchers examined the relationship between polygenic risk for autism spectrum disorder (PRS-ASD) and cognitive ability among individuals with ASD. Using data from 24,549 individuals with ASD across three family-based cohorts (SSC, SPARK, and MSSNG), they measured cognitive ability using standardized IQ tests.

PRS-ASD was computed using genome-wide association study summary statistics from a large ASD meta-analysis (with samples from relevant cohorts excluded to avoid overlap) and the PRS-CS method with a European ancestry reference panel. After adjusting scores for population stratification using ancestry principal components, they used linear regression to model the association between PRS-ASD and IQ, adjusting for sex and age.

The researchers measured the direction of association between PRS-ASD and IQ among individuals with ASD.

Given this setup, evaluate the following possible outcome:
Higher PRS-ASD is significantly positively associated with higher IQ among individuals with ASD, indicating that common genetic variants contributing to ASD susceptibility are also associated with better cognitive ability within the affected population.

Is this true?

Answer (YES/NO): YES